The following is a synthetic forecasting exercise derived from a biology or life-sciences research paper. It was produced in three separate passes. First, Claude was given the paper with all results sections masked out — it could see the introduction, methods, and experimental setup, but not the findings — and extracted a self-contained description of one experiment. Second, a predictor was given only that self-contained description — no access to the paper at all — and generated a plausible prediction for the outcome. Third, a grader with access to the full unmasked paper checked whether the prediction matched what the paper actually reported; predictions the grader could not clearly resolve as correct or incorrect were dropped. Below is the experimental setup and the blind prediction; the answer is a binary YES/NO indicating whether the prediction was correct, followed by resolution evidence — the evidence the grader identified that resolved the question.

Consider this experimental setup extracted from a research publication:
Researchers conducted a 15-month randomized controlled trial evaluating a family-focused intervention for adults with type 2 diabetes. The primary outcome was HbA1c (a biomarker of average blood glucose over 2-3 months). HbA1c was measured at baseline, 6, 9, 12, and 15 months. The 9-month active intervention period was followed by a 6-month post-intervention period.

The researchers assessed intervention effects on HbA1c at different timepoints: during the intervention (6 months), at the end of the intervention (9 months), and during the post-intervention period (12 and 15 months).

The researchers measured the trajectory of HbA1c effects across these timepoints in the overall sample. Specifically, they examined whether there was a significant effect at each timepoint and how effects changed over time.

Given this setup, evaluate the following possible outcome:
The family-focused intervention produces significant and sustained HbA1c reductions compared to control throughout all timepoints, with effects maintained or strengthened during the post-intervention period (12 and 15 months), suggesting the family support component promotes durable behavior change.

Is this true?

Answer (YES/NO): NO